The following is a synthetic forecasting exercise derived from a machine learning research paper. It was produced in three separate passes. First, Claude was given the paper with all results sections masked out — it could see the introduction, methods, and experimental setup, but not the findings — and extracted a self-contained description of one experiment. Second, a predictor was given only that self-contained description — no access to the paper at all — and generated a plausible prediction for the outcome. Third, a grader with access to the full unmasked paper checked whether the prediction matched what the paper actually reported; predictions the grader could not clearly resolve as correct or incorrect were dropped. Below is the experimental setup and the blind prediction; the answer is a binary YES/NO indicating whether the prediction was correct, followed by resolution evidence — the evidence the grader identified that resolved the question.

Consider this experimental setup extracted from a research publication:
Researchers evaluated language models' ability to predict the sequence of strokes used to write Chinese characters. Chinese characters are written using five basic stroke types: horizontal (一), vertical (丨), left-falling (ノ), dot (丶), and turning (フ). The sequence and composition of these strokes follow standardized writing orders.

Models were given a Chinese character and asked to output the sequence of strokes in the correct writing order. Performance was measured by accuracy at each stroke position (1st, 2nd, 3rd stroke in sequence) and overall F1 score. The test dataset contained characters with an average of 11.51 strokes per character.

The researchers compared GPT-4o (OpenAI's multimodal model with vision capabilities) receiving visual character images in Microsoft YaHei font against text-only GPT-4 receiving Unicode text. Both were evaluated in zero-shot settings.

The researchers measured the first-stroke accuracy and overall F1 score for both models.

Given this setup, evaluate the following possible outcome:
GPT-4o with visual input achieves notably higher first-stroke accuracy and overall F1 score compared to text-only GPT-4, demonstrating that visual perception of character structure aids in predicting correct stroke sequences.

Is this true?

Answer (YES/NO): YES